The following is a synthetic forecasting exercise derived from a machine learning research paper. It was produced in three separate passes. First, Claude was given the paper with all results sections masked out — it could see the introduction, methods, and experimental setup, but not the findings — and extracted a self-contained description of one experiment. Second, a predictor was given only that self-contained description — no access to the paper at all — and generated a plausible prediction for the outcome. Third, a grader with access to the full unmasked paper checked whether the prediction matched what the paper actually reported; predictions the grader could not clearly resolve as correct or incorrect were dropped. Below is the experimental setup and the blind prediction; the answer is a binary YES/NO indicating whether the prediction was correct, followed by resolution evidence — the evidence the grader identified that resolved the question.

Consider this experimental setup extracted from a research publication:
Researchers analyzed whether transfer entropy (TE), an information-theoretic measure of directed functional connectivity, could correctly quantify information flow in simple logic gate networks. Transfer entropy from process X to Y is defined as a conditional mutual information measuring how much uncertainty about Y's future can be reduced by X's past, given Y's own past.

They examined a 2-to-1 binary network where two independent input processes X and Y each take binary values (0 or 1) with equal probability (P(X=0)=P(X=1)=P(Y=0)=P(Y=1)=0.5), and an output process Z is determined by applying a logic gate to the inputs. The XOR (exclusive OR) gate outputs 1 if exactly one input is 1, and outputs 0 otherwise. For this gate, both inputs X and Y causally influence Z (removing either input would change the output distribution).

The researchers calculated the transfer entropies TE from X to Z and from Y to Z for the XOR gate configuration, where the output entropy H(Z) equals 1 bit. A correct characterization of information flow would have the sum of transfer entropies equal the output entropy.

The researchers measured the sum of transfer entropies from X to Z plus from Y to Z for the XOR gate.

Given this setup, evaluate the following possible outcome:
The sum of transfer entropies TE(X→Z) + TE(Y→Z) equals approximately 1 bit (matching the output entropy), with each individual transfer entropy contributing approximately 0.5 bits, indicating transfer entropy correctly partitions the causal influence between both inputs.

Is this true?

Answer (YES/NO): NO